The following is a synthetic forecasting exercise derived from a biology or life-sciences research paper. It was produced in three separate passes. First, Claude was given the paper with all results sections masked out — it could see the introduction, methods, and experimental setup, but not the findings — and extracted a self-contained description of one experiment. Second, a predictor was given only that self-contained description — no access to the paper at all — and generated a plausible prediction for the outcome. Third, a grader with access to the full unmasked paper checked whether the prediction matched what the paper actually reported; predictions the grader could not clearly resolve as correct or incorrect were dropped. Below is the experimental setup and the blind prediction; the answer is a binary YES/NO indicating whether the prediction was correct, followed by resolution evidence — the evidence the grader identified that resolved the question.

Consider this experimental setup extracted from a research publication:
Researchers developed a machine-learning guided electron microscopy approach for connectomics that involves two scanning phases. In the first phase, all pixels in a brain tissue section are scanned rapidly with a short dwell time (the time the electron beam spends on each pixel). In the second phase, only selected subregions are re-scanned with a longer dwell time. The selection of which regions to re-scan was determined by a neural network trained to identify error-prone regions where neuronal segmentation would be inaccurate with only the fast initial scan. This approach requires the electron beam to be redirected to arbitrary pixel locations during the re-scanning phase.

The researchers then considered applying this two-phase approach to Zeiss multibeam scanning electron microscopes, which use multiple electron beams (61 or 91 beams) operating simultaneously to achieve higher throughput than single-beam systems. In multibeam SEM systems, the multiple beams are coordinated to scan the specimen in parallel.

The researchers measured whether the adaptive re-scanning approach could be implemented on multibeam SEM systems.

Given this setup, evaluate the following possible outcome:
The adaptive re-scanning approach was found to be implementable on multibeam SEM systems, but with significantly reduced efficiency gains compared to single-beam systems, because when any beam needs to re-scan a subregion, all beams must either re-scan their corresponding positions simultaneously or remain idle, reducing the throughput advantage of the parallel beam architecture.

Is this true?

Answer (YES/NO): NO